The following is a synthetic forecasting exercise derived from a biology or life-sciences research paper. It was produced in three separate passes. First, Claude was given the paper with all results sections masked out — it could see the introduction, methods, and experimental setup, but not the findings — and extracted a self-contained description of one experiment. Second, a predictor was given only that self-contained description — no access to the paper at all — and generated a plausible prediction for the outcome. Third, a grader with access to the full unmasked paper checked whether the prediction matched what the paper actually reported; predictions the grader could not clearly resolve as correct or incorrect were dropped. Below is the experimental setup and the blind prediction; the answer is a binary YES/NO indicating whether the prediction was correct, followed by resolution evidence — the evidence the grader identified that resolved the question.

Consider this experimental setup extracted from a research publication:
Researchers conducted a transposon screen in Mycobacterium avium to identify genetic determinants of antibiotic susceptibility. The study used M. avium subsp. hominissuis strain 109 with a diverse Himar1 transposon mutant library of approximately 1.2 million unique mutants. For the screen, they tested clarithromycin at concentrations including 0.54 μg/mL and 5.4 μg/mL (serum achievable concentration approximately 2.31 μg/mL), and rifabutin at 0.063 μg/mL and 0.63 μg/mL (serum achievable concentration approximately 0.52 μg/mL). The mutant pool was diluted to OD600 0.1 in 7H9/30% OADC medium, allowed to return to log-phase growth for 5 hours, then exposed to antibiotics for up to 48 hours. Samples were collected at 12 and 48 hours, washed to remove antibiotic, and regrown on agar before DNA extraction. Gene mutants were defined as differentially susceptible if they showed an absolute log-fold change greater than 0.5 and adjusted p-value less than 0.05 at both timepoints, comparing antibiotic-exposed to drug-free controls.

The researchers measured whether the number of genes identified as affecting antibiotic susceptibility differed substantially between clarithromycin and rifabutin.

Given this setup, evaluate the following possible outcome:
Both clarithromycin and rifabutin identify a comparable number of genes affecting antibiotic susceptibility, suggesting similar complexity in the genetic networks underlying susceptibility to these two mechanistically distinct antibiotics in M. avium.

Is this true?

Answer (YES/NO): NO